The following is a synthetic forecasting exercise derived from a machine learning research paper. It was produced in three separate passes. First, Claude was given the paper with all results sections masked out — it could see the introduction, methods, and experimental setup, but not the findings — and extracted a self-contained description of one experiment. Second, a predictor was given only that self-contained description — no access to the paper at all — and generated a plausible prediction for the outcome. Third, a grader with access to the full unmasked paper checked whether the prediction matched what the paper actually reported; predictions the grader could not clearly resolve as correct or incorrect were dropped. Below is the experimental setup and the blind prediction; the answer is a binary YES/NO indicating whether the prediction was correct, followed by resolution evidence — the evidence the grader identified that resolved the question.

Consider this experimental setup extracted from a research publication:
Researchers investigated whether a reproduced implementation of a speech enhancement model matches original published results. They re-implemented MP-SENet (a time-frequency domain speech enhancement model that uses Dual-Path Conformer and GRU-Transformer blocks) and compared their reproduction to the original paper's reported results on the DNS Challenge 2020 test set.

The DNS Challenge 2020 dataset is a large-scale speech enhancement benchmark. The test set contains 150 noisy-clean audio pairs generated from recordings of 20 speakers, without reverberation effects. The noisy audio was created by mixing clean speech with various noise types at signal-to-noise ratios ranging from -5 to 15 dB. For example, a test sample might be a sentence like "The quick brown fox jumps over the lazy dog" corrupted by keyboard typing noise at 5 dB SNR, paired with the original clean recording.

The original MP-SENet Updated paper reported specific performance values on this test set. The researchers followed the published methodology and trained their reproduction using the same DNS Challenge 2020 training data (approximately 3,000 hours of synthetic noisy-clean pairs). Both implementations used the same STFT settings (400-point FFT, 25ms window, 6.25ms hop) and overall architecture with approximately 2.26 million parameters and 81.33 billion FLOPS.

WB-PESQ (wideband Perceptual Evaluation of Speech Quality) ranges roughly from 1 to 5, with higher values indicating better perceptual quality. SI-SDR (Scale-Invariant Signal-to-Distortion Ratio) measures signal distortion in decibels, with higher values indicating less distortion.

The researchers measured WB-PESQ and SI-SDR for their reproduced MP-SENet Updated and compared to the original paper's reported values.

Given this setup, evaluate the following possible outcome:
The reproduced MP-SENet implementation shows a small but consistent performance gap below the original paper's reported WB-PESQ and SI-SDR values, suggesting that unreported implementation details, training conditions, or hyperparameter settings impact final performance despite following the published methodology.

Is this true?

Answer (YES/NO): YES